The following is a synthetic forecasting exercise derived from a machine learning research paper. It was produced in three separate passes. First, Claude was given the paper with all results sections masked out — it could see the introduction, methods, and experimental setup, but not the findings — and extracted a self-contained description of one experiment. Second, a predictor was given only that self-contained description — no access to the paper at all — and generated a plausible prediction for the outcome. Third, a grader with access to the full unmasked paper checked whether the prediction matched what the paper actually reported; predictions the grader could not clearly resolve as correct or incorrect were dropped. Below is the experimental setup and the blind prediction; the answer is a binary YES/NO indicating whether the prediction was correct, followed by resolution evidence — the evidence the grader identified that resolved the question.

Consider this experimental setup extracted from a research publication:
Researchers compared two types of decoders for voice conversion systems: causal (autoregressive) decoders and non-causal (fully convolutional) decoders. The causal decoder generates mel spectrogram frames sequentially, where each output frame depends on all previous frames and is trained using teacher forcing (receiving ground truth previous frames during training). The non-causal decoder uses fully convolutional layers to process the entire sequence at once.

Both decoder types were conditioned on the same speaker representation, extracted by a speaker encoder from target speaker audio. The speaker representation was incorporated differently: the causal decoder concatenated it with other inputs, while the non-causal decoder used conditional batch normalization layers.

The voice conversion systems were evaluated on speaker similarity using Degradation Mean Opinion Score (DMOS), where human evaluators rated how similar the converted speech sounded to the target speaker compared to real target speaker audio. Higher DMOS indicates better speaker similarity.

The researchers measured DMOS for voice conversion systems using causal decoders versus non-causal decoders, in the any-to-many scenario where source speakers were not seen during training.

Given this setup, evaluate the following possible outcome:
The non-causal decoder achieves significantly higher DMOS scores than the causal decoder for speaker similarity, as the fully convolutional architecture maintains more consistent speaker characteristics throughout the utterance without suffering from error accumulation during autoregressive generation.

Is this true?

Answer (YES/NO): YES